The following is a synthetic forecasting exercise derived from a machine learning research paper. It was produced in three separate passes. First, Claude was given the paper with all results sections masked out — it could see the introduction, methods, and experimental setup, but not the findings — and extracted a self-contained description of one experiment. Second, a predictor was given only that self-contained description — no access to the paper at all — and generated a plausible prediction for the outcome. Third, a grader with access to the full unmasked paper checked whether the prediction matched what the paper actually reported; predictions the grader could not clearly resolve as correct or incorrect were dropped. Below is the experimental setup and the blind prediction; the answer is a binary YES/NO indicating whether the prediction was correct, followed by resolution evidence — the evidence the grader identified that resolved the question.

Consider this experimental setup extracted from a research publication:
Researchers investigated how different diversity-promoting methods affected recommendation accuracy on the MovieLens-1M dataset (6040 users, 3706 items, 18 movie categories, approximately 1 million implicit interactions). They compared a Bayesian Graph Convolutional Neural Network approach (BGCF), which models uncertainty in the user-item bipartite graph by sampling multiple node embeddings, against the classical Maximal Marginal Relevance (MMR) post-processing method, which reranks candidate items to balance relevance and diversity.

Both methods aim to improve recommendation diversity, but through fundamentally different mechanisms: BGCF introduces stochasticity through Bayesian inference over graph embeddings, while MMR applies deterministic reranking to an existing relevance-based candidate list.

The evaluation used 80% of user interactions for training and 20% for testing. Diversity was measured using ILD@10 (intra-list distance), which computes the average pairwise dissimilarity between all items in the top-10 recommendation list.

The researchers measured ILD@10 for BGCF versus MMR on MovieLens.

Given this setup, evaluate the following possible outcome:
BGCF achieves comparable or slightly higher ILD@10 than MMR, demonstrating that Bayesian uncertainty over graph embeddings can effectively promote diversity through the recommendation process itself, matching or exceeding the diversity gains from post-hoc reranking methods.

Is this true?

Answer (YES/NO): YES